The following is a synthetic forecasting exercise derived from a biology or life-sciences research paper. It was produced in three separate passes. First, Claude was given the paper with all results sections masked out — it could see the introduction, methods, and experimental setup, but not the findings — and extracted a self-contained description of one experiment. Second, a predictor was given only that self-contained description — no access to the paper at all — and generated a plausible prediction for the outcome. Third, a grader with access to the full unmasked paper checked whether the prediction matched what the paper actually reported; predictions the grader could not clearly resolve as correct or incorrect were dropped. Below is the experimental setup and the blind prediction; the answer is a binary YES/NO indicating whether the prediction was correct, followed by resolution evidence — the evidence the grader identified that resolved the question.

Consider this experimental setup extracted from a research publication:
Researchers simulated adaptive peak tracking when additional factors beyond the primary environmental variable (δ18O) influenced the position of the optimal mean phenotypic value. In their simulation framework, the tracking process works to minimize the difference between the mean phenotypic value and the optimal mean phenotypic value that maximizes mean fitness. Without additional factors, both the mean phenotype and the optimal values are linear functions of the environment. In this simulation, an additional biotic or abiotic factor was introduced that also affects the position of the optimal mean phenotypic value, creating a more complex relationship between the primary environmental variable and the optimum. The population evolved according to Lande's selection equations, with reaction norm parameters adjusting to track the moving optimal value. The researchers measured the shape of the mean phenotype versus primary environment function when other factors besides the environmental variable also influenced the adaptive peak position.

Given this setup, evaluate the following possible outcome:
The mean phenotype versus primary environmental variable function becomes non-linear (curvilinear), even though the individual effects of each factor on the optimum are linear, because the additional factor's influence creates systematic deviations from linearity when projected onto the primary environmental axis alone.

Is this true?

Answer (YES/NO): YES